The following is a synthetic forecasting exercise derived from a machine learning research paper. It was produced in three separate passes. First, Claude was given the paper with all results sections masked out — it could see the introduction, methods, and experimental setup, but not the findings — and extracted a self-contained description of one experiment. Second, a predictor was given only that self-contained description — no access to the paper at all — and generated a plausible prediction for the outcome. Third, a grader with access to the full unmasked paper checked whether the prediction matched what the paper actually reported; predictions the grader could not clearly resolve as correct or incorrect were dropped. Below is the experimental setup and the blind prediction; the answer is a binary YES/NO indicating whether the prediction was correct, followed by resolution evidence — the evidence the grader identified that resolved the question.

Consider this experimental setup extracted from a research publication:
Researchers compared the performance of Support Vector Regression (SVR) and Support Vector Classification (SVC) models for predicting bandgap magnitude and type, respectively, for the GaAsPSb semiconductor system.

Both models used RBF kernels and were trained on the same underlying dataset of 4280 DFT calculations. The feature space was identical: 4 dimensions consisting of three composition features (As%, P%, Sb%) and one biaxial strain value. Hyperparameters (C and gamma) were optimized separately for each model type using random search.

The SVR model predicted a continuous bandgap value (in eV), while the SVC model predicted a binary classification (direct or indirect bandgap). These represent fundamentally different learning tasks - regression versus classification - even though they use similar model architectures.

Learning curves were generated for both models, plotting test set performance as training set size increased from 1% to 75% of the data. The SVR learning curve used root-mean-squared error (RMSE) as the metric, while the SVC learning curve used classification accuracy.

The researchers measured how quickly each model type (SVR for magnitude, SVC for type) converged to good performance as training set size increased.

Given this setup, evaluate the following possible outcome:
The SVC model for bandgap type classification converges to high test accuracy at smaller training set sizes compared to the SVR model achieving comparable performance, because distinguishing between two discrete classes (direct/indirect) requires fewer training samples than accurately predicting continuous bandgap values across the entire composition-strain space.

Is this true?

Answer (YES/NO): NO